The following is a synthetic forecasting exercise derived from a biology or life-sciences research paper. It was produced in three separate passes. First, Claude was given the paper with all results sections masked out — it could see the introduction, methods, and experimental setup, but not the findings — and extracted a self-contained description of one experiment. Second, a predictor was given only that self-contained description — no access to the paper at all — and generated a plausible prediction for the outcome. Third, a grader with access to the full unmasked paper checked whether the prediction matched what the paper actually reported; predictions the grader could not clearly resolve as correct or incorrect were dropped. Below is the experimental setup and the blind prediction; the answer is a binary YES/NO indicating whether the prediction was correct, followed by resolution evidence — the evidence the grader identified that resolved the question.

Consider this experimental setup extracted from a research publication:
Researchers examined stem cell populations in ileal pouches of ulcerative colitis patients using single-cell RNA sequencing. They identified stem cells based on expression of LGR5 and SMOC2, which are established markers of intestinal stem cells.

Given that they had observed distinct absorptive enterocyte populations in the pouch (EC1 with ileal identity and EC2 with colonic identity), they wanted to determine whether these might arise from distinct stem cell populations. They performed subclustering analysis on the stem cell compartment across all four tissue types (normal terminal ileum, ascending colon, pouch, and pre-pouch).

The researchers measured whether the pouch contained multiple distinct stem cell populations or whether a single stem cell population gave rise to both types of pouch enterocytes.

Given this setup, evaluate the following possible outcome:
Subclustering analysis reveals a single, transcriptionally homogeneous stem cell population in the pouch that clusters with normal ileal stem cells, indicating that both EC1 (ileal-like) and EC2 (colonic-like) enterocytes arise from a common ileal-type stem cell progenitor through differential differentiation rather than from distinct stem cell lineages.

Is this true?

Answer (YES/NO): NO